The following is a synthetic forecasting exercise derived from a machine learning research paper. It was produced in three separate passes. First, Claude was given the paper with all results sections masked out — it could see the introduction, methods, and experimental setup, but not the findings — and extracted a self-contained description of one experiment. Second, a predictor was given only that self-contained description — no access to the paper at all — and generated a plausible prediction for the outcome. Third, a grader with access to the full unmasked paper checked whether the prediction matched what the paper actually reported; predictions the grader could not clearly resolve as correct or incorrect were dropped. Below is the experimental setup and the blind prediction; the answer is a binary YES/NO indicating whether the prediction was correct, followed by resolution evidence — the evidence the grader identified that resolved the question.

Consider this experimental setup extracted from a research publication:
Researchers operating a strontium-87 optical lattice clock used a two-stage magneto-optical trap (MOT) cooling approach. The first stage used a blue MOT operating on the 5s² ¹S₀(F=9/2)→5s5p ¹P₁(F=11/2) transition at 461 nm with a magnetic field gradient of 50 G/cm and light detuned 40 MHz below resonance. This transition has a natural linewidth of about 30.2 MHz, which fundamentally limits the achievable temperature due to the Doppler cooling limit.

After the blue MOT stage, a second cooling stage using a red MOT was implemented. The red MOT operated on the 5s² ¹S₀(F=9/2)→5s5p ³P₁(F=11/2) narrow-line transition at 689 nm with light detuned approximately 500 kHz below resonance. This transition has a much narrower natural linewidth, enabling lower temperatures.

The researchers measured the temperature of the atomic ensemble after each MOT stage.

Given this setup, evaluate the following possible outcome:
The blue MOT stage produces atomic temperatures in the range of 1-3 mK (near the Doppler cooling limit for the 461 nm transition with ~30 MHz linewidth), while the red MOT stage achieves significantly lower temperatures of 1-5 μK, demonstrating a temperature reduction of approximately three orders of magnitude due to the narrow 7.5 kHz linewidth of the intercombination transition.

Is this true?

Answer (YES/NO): YES